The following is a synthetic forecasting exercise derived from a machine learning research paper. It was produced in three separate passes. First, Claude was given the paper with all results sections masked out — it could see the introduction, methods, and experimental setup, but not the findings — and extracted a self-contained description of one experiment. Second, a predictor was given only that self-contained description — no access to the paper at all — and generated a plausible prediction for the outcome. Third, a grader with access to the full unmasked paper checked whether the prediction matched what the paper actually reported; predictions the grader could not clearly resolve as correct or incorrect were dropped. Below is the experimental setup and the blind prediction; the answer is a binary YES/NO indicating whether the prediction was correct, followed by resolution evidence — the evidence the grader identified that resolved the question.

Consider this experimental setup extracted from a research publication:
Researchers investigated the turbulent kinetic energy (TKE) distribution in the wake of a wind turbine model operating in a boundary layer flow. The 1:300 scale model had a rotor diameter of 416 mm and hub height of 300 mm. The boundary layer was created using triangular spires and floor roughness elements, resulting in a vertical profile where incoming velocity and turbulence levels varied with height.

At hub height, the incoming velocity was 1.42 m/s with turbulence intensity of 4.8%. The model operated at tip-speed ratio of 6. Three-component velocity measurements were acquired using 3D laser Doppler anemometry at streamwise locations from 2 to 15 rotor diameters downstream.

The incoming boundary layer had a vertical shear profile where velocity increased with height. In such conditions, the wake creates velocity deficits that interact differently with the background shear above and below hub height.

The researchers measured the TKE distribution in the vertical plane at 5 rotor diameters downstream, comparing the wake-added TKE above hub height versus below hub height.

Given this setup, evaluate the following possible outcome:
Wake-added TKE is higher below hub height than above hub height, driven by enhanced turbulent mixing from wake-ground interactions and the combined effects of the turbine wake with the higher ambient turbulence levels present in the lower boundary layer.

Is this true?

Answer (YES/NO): NO